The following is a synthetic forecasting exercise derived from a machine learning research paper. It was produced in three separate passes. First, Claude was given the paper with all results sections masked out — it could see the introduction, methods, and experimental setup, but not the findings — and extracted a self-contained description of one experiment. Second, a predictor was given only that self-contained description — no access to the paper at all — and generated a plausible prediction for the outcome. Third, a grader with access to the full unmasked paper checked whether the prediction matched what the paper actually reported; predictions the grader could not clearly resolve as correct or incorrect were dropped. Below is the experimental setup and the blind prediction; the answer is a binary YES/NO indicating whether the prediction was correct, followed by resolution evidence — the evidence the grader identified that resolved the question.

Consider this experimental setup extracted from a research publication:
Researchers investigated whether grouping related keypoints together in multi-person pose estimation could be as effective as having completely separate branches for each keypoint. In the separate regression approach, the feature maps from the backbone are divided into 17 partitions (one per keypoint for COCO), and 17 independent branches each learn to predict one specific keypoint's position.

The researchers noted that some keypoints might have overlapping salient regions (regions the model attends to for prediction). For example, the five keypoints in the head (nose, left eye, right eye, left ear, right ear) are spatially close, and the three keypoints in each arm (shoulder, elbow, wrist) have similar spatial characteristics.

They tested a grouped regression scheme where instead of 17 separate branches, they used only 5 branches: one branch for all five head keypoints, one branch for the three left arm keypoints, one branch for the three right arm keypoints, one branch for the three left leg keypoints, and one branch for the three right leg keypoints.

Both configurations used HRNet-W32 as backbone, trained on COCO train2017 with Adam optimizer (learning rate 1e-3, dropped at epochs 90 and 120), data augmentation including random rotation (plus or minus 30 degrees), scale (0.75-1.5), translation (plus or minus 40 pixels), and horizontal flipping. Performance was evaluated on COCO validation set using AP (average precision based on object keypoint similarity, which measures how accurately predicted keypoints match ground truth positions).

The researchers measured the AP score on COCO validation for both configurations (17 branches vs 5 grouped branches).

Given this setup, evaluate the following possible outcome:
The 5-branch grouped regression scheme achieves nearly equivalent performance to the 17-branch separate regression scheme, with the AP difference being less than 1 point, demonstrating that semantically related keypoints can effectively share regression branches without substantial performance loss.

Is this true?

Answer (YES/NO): NO